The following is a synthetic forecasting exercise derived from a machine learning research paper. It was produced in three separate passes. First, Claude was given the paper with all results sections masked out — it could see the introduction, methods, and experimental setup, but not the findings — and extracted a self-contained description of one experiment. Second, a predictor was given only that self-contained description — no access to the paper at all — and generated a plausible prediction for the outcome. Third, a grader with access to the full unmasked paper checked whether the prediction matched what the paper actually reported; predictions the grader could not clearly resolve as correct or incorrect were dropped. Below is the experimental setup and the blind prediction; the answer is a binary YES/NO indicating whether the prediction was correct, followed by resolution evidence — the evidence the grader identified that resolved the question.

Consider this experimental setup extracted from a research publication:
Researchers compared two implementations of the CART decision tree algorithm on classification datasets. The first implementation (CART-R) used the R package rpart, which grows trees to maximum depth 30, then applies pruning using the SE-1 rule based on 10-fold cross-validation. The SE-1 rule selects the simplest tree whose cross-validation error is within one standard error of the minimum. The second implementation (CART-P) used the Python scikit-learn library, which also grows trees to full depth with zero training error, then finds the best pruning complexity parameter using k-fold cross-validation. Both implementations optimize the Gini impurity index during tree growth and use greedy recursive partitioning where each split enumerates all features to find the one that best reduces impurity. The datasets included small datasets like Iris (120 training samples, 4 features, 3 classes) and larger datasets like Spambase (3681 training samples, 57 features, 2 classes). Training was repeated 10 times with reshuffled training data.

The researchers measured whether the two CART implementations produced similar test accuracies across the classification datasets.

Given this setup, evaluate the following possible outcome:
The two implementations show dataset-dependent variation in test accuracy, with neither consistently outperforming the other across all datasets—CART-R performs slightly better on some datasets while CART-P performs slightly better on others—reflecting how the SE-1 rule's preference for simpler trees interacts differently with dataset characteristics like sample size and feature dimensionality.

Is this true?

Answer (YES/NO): YES